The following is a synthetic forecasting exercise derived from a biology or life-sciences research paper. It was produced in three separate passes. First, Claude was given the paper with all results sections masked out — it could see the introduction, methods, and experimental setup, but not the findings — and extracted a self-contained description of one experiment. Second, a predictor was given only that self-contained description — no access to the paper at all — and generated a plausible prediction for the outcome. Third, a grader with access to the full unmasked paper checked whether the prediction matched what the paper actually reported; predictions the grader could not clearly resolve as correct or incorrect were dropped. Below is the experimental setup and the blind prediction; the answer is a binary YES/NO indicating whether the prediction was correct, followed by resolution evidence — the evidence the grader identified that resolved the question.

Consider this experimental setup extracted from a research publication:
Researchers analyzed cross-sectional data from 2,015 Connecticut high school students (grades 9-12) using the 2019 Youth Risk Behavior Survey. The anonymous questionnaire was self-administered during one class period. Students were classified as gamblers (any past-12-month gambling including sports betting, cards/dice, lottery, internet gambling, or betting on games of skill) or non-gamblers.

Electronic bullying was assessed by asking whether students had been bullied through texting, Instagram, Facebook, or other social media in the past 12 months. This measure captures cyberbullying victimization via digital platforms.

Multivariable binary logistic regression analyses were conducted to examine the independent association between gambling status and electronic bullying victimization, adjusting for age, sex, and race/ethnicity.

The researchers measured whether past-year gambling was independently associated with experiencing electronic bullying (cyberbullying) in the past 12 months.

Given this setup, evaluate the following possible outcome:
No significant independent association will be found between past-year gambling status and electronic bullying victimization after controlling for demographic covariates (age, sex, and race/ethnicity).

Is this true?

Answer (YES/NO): NO